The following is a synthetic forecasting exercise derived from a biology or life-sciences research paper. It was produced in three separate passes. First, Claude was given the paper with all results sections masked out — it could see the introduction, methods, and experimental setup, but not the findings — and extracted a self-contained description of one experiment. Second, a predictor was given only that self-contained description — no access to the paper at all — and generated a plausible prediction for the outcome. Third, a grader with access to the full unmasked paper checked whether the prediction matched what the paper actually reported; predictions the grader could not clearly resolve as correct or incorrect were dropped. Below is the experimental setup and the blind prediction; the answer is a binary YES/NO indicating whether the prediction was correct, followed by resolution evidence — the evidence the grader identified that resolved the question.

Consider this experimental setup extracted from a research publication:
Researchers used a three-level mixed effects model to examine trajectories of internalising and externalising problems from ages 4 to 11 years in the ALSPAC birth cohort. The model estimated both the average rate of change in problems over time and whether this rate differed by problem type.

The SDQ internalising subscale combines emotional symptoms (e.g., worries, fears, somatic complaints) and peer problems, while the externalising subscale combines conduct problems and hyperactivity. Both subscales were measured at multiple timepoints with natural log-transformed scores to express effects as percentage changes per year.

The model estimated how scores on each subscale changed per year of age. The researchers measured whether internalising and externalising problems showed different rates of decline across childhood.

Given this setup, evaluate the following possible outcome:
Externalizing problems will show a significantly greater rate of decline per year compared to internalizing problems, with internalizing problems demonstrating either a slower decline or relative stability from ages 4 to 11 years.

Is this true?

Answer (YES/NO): YES